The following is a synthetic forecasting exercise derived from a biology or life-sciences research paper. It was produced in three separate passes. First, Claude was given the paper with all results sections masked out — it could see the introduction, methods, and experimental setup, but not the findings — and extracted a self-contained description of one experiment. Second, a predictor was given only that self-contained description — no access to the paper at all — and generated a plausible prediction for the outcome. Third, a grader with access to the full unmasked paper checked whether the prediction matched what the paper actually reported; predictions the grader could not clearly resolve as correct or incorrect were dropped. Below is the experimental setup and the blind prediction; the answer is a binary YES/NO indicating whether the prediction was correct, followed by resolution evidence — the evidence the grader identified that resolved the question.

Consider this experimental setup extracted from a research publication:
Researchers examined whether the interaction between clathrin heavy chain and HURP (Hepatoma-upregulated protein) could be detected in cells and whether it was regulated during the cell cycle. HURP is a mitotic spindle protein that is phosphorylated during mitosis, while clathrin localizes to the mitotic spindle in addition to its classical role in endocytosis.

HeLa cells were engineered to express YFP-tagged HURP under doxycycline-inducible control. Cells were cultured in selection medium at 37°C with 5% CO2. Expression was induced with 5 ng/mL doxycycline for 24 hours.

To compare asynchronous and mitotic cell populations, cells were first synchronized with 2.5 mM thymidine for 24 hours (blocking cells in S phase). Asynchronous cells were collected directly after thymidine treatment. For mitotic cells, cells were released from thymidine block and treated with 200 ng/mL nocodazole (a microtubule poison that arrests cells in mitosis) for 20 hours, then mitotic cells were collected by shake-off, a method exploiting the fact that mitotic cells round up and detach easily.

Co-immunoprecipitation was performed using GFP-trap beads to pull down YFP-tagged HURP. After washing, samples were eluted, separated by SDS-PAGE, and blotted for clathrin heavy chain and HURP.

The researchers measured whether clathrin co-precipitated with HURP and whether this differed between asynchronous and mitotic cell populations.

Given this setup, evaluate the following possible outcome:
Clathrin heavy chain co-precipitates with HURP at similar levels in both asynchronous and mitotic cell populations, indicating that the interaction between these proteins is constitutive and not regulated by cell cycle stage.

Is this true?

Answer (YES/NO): NO